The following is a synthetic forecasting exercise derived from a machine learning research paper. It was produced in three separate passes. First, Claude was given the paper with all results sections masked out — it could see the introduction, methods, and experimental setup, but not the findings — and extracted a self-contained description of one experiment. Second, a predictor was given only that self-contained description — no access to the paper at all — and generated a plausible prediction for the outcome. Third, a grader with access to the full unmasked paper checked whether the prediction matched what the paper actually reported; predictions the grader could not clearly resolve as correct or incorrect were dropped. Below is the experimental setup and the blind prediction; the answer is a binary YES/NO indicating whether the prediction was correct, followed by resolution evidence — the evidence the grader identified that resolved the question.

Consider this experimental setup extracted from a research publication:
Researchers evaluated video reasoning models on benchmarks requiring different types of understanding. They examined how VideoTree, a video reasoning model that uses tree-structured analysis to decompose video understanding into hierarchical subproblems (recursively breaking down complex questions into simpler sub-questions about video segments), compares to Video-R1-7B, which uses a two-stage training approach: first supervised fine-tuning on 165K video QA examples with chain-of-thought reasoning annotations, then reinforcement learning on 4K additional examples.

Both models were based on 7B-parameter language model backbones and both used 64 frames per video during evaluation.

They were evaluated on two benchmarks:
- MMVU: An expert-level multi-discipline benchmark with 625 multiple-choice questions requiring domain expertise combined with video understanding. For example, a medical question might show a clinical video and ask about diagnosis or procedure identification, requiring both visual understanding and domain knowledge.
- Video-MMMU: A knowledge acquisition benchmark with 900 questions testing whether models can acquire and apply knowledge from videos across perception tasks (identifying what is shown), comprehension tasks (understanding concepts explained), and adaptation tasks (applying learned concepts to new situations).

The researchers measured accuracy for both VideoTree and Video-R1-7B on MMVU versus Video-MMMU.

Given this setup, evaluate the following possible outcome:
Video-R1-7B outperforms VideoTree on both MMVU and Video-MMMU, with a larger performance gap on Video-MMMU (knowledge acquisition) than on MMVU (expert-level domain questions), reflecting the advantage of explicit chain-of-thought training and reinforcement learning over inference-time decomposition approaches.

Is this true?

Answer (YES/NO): NO